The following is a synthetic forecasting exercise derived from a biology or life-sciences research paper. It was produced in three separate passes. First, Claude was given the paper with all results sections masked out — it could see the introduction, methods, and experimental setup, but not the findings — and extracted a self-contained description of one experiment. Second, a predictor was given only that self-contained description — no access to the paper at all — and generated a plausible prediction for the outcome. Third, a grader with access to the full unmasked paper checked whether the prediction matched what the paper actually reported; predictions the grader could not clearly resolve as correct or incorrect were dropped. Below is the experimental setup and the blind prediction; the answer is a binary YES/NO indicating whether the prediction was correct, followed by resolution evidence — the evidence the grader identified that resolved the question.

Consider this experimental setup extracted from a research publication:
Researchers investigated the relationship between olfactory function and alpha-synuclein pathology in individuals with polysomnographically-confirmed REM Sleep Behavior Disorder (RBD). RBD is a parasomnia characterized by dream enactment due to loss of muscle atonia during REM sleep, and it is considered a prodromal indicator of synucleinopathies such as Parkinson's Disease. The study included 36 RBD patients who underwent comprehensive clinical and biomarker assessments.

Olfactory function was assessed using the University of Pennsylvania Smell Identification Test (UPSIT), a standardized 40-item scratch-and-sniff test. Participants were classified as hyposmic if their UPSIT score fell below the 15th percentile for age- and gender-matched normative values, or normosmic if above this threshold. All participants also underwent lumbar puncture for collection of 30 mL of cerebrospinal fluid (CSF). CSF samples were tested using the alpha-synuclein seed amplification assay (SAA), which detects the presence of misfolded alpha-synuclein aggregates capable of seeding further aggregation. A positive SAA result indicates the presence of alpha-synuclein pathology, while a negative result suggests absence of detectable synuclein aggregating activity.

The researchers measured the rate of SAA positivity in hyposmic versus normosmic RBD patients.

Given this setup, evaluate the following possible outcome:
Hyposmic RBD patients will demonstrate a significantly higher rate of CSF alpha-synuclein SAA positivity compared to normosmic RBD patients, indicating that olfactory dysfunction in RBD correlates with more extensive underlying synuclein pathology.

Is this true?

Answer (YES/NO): YES